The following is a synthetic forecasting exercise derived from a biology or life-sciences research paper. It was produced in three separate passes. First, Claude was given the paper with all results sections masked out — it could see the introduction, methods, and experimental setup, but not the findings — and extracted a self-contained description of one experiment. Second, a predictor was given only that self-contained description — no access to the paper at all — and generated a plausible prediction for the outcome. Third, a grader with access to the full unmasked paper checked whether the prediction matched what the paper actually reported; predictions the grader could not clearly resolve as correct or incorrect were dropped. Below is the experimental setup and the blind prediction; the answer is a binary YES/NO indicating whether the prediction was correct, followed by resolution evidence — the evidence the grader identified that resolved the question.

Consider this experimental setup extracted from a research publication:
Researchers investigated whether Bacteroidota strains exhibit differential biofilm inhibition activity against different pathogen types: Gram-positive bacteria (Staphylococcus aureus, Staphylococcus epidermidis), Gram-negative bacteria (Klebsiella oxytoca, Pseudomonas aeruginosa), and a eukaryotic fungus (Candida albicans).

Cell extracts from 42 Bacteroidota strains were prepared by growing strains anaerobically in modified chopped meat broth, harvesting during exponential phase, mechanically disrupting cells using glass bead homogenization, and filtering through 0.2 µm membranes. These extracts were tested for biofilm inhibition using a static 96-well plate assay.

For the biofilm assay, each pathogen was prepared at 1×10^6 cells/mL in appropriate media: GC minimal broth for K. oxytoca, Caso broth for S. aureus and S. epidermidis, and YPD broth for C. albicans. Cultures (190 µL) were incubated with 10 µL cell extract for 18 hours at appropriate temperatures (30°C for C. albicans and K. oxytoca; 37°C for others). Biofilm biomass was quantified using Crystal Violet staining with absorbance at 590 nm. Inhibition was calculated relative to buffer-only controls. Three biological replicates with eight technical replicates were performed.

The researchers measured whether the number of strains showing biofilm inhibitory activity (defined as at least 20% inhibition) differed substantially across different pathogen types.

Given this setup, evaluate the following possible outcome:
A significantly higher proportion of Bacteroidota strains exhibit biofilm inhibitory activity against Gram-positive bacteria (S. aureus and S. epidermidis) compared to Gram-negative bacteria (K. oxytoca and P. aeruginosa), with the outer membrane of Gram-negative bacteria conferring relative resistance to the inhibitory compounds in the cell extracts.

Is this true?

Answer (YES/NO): YES